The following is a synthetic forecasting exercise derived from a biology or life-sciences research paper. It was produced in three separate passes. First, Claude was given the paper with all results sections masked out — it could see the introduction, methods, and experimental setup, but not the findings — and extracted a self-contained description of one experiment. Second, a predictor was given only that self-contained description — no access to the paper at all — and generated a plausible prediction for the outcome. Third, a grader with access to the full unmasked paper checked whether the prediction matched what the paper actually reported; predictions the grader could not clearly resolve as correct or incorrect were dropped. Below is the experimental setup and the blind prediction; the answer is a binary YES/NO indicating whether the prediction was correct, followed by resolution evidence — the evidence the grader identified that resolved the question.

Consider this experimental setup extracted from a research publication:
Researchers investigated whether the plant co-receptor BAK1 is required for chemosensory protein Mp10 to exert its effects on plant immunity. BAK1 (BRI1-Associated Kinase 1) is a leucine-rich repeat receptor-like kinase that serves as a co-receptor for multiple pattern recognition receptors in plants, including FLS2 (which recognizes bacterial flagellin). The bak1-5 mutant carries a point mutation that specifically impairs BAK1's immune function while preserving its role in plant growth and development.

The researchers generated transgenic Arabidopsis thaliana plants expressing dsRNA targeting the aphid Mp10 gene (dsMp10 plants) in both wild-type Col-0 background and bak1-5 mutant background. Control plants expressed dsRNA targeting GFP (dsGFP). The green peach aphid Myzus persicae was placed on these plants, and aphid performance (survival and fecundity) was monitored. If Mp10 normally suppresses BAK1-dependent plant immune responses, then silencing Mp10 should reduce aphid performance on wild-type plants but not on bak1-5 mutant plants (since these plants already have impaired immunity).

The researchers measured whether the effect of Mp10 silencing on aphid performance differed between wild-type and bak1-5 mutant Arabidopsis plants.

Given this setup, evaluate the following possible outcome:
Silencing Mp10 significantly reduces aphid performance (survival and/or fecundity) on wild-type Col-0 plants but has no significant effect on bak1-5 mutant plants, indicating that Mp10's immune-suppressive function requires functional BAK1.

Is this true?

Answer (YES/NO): YES